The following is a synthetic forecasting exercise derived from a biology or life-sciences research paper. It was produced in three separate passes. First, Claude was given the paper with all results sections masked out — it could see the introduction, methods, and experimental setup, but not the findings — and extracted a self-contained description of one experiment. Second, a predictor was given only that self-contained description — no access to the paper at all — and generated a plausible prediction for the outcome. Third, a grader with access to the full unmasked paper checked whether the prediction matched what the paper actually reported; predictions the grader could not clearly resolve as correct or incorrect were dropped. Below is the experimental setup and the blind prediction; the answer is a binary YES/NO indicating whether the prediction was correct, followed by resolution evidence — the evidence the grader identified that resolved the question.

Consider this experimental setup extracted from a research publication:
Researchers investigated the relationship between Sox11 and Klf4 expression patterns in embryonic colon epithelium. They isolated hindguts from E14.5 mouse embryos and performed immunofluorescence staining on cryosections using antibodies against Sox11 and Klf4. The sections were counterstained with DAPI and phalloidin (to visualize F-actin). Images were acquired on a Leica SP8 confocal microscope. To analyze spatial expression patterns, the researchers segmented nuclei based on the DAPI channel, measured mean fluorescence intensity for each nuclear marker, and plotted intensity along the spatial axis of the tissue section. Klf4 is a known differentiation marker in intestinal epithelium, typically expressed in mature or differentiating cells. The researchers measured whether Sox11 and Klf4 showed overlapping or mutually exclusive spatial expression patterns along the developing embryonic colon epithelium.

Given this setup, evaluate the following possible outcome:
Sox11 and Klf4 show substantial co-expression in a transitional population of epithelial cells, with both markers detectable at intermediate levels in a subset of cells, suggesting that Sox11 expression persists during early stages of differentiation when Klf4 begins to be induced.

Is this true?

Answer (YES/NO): NO